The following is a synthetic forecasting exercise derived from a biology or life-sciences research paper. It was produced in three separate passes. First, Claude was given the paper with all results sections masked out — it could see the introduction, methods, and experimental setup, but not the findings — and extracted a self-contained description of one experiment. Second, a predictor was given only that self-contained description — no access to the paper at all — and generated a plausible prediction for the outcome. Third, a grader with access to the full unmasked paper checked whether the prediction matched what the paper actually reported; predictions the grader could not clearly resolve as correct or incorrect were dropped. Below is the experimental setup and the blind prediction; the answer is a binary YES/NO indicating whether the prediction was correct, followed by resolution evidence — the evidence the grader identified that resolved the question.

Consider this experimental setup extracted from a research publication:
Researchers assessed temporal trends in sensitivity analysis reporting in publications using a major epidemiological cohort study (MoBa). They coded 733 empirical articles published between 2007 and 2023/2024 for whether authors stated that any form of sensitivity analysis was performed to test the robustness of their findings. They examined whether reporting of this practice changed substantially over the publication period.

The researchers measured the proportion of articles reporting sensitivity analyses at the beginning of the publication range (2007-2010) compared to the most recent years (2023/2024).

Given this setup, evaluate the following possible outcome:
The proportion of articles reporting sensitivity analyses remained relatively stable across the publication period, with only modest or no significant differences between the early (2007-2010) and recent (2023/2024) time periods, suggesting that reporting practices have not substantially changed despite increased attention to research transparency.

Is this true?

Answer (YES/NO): NO